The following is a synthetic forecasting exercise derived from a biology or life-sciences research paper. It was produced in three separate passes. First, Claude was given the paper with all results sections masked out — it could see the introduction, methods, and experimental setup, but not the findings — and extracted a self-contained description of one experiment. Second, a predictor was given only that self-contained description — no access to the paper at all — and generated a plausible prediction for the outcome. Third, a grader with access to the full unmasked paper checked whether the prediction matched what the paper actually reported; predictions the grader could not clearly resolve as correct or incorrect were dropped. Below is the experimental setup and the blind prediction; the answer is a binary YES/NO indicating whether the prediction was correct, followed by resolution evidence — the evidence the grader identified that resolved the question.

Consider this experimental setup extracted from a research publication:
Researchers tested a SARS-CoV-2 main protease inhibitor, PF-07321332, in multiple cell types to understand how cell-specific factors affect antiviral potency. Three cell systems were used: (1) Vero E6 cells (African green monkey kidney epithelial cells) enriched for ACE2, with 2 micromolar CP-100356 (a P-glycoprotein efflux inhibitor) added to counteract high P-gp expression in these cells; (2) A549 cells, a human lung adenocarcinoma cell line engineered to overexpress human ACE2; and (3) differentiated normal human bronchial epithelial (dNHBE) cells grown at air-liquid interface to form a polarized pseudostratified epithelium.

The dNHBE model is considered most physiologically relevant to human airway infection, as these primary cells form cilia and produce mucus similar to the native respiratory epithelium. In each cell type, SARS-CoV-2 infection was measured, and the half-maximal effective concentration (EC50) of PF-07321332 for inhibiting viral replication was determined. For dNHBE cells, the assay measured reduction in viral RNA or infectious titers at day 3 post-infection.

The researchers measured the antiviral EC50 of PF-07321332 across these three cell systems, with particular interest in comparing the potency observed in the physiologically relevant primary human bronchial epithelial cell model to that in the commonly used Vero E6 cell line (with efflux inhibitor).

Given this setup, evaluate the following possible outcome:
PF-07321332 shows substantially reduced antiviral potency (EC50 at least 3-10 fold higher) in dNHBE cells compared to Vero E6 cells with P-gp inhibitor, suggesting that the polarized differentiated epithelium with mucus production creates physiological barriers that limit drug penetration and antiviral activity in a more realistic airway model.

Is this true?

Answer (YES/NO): NO